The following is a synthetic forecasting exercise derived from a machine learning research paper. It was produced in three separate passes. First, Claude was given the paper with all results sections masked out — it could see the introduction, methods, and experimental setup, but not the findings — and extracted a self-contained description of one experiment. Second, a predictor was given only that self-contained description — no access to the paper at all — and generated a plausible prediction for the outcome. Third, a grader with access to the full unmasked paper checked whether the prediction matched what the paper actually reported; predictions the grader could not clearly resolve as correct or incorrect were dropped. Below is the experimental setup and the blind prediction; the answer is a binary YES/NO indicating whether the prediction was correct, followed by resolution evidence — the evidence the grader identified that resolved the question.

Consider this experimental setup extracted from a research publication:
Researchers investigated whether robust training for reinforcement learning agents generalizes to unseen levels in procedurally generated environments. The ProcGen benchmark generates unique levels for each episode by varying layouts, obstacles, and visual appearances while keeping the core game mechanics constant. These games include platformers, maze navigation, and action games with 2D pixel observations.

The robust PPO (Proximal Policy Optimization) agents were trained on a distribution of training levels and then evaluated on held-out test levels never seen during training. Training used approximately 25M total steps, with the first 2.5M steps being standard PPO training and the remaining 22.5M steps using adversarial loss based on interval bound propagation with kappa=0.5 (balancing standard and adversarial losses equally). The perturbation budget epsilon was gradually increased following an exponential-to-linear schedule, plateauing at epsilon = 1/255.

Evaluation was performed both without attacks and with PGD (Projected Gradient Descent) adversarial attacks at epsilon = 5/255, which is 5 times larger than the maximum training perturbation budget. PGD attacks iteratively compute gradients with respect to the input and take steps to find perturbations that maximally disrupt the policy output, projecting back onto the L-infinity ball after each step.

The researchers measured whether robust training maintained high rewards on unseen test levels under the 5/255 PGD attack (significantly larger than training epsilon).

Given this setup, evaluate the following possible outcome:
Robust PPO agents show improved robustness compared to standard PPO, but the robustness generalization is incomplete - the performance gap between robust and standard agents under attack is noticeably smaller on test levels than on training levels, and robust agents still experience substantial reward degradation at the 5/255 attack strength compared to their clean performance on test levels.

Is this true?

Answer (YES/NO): NO